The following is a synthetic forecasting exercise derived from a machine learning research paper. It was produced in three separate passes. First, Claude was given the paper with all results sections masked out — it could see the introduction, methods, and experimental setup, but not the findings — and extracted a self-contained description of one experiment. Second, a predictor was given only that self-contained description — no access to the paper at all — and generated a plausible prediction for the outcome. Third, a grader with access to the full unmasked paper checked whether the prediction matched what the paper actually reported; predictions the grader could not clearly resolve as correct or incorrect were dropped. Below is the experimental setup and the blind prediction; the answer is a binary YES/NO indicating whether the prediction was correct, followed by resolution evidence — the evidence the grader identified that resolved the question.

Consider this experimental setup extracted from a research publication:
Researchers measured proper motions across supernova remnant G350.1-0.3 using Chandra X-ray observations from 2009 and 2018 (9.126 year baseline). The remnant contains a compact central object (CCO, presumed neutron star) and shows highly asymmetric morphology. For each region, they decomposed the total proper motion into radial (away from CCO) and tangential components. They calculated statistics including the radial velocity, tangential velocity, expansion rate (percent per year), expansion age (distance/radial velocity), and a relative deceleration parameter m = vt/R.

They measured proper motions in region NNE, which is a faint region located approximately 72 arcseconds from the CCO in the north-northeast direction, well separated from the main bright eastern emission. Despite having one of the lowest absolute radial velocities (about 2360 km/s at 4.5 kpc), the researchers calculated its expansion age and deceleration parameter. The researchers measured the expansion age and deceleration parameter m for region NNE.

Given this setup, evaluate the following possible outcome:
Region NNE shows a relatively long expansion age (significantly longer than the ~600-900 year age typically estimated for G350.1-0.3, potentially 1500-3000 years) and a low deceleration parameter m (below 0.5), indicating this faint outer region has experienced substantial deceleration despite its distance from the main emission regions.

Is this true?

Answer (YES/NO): NO